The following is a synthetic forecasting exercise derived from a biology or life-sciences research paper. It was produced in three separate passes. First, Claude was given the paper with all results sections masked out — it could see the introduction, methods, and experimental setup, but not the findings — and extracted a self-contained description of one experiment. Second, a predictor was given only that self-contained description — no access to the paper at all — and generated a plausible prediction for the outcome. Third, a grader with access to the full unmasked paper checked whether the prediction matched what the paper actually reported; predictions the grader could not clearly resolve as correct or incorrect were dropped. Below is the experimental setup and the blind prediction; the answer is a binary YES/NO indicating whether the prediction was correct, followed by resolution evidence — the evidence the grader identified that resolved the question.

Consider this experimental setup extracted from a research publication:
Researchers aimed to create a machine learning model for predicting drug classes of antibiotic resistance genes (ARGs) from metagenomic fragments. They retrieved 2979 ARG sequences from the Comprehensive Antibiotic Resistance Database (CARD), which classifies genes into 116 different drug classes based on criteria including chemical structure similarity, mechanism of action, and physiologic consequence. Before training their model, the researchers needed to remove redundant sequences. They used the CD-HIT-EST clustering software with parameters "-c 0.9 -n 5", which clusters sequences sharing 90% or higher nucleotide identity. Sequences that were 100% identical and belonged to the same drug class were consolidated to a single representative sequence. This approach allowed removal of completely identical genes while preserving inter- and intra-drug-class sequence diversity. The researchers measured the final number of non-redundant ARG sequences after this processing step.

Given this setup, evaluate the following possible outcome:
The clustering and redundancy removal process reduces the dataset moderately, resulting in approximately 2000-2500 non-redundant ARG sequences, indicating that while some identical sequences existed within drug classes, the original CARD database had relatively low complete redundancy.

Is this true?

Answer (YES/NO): NO